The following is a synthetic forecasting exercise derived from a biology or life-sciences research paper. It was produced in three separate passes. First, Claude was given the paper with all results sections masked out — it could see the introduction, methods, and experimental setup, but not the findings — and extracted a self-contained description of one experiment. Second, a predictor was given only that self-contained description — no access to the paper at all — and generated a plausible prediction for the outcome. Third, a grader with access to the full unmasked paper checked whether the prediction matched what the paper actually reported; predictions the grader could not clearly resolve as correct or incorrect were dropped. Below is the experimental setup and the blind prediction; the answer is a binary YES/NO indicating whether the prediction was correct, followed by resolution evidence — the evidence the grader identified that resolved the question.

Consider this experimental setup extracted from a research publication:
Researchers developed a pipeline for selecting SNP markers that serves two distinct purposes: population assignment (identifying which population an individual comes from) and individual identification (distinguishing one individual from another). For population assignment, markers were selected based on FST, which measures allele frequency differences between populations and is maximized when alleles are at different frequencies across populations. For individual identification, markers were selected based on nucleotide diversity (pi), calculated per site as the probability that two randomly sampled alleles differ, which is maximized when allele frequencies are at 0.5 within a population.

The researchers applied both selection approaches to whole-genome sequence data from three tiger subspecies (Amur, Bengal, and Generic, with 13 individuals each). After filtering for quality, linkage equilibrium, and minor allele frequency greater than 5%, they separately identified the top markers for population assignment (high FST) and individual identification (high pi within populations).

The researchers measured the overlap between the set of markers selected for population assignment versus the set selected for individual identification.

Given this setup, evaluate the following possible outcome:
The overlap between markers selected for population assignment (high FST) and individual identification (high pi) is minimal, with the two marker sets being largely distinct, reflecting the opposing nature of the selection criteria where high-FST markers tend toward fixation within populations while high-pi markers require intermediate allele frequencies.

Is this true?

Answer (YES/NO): YES